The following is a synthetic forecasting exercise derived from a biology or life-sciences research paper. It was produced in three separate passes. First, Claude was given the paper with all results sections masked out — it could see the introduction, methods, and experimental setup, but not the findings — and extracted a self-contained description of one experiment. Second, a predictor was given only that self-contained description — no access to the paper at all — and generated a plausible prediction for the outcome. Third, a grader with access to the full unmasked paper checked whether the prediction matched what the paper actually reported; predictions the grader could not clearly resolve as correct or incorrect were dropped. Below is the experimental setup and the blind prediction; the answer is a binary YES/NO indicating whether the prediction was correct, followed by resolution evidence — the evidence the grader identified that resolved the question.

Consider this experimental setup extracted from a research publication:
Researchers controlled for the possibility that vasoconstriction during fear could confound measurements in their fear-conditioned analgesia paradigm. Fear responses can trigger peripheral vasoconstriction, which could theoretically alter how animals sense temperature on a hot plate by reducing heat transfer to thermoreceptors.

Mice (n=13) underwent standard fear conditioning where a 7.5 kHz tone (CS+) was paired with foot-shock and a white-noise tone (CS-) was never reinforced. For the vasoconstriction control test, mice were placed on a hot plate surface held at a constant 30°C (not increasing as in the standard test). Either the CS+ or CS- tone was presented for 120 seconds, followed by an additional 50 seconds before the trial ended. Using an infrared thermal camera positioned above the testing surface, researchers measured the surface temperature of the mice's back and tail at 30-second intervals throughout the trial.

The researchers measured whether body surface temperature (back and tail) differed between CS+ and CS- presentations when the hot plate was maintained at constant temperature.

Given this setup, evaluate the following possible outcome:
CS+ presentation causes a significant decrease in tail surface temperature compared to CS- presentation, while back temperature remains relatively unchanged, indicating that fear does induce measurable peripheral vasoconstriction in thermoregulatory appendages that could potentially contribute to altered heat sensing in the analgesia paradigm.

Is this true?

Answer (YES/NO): NO